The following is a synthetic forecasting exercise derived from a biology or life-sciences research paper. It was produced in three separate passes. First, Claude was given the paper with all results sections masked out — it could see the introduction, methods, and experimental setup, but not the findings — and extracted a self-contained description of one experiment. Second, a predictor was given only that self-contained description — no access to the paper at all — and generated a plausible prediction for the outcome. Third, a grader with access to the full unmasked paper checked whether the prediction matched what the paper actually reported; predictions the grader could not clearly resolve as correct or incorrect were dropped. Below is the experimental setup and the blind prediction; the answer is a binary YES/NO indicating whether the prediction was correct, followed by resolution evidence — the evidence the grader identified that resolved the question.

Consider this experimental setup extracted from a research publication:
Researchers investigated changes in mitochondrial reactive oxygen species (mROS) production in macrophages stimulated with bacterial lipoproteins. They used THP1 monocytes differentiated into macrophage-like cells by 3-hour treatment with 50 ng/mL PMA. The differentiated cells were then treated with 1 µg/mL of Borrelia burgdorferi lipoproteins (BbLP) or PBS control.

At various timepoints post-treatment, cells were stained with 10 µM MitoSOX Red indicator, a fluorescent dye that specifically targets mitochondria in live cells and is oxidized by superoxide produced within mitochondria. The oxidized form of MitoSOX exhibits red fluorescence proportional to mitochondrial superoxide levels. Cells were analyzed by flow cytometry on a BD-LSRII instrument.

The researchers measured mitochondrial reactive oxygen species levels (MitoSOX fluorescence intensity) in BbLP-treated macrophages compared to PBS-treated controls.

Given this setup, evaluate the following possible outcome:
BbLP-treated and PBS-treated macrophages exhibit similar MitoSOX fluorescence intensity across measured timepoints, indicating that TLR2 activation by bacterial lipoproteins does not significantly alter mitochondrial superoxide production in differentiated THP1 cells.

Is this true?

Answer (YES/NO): NO